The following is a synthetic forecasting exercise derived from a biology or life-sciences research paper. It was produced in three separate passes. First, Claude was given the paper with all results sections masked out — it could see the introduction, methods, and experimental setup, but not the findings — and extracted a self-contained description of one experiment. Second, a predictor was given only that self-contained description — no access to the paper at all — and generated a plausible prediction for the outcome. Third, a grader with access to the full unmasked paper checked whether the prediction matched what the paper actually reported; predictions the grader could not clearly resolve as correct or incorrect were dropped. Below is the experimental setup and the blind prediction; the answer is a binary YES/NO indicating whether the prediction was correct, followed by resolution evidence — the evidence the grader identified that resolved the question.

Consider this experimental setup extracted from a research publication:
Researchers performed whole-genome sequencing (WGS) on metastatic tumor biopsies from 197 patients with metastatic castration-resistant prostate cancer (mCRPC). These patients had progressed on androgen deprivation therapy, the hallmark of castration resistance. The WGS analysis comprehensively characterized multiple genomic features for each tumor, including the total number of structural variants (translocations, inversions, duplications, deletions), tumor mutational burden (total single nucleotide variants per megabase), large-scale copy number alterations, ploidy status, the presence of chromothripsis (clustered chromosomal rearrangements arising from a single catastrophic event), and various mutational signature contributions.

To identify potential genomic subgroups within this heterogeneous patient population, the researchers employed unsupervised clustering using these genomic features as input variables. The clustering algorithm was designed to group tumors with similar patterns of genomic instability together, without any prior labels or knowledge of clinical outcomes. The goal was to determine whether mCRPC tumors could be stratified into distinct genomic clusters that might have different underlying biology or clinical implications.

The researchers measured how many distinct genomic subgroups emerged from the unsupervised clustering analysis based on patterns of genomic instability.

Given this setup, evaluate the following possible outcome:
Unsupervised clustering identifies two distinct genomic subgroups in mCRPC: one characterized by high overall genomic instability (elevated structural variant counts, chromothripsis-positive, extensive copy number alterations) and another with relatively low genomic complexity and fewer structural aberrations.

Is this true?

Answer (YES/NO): NO